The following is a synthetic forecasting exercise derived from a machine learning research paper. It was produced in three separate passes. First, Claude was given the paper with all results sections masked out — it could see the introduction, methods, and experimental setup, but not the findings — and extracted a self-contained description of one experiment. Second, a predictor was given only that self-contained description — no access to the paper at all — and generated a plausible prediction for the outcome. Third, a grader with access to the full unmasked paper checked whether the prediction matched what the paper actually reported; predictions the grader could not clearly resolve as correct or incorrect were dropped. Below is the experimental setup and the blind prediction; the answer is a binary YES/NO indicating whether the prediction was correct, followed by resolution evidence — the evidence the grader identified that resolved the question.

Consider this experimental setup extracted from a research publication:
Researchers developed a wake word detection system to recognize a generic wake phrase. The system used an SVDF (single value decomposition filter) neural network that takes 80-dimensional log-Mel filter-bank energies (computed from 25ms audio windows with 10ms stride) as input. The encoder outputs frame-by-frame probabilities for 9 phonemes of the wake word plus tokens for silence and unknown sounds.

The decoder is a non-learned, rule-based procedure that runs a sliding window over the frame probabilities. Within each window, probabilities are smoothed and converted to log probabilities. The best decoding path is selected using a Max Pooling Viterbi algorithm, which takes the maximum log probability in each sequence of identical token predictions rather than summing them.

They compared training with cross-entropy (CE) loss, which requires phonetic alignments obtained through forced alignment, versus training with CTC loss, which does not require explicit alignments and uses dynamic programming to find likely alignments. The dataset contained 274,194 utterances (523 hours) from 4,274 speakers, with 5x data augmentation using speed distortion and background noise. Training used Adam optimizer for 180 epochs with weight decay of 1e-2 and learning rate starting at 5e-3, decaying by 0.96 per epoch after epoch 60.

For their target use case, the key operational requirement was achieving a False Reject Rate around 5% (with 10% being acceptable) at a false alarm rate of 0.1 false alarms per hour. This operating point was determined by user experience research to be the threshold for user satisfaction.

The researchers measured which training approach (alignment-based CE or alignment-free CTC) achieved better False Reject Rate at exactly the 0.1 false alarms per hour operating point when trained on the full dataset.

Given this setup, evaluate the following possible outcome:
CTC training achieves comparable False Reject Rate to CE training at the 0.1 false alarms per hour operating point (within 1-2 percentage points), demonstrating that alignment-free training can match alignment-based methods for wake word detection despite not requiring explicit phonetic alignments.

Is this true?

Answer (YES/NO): YES